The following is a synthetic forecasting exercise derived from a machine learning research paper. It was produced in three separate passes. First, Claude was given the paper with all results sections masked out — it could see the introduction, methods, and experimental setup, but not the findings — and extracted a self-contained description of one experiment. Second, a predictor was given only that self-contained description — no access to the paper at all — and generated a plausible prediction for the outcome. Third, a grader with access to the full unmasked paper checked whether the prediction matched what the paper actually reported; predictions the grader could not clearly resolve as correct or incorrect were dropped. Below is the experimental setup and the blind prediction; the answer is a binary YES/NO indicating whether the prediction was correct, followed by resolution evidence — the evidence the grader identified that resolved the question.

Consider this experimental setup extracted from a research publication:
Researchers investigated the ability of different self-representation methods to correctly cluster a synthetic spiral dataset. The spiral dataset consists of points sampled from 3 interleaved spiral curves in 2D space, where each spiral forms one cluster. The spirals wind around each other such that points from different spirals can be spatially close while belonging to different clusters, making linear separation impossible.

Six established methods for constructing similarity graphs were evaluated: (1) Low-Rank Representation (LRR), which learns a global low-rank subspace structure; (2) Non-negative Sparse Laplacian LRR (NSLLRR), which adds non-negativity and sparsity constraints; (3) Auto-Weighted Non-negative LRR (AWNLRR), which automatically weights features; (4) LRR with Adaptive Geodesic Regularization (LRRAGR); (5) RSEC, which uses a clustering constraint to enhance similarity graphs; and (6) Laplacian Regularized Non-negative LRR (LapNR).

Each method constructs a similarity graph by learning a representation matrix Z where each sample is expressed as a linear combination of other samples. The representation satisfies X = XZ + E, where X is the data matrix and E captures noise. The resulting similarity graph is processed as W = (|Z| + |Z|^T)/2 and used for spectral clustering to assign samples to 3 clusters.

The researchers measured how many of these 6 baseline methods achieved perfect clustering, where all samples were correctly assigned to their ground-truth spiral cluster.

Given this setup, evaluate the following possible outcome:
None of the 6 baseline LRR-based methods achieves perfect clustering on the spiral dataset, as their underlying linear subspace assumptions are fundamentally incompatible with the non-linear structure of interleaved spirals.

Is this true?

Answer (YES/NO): YES